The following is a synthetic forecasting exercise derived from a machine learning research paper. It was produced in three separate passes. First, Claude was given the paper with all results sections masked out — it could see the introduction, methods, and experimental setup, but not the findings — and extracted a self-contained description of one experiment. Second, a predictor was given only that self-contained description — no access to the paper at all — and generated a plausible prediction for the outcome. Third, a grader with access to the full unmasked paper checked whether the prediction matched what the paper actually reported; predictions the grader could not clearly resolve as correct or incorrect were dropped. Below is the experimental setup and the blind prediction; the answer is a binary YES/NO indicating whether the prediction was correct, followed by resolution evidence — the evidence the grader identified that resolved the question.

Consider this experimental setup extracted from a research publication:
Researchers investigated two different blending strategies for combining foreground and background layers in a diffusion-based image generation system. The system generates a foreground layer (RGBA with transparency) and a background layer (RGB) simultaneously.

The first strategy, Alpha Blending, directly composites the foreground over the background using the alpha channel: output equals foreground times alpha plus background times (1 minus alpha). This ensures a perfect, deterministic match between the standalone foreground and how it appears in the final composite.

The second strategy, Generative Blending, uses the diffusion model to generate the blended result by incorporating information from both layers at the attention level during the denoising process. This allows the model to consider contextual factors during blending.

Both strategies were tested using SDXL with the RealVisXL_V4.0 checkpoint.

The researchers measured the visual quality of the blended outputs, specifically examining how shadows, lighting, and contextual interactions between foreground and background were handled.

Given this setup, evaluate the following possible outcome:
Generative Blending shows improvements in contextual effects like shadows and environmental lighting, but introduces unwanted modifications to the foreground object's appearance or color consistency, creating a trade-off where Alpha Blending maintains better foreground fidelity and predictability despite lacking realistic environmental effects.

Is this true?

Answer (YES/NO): NO